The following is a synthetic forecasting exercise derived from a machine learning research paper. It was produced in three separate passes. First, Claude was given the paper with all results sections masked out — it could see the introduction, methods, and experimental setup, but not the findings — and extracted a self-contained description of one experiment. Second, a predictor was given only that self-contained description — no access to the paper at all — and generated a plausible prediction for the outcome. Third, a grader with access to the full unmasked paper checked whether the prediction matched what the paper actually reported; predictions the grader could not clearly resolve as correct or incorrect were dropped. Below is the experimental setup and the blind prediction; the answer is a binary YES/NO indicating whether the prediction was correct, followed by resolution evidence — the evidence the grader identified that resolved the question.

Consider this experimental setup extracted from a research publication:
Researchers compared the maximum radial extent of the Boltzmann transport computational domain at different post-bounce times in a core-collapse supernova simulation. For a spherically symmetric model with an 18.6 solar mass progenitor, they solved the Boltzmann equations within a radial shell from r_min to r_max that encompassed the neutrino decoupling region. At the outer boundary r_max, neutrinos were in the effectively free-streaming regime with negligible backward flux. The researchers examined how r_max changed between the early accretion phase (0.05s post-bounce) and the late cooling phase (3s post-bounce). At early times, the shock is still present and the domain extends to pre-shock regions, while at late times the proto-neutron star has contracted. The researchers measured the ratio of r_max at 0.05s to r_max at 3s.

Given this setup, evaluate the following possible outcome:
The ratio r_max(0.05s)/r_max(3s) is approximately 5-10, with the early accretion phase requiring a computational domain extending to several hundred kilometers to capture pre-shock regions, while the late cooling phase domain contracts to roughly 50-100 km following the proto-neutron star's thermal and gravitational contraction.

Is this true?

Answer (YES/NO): NO